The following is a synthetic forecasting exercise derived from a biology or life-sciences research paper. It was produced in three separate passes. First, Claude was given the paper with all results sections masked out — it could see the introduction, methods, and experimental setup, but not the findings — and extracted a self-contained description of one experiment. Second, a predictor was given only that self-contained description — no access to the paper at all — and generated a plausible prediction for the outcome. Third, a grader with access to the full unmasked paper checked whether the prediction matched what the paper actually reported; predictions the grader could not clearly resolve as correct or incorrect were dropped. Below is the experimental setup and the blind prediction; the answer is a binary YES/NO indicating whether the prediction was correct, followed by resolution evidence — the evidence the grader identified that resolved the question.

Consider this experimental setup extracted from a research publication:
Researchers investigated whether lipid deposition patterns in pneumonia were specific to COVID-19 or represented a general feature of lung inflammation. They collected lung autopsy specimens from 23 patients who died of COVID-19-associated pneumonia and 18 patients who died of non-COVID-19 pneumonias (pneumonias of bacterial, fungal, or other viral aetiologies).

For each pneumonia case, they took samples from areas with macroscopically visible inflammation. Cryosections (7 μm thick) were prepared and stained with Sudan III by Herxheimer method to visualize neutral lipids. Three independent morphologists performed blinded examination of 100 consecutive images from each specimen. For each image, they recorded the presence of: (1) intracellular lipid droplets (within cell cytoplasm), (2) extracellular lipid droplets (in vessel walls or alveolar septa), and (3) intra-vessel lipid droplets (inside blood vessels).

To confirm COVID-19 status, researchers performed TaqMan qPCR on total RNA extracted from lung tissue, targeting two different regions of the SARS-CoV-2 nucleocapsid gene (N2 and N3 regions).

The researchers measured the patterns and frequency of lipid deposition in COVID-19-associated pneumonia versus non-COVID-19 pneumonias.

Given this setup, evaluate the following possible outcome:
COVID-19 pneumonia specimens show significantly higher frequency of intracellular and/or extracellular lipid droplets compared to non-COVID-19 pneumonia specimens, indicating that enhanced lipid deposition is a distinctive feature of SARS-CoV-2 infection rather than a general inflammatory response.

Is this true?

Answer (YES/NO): NO